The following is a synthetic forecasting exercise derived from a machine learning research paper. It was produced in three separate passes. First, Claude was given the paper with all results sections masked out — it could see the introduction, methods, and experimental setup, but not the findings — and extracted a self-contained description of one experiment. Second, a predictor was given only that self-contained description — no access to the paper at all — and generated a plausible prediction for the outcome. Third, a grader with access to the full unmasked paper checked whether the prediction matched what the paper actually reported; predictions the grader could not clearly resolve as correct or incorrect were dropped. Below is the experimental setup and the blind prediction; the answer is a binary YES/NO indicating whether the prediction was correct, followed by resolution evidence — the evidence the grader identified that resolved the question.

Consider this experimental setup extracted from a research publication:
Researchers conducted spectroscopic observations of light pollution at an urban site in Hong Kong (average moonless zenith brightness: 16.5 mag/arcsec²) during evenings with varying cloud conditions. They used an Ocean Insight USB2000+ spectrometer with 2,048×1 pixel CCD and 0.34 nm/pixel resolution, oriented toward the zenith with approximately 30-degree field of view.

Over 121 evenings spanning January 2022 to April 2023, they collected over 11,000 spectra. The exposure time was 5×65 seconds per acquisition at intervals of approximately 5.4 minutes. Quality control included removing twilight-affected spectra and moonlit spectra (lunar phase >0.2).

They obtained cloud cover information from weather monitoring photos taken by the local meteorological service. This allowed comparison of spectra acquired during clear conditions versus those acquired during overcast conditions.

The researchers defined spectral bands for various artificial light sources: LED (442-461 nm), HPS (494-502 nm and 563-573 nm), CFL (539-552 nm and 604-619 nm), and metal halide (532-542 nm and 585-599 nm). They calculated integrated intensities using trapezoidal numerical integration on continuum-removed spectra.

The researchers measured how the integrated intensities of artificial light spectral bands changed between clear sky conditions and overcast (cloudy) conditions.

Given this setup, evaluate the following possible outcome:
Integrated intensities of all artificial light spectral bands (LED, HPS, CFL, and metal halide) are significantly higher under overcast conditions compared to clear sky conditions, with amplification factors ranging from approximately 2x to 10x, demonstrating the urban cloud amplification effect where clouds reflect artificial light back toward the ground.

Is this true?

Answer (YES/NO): NO